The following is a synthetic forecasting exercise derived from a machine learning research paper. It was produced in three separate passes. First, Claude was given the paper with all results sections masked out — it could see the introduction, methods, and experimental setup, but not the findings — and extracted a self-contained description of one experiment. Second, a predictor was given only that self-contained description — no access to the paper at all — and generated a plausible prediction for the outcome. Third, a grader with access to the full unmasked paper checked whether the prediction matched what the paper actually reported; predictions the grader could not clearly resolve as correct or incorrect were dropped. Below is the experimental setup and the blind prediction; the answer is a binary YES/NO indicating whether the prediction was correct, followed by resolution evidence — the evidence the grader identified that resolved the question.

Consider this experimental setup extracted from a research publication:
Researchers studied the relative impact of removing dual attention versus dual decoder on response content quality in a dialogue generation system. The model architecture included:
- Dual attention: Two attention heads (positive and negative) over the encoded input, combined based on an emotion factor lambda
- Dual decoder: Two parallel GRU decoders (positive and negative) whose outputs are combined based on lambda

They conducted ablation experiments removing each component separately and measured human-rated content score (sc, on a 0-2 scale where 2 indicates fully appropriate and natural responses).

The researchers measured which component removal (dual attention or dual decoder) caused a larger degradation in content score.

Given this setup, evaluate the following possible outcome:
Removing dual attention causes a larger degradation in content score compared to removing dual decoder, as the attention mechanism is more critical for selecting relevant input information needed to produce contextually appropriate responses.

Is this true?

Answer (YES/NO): YES